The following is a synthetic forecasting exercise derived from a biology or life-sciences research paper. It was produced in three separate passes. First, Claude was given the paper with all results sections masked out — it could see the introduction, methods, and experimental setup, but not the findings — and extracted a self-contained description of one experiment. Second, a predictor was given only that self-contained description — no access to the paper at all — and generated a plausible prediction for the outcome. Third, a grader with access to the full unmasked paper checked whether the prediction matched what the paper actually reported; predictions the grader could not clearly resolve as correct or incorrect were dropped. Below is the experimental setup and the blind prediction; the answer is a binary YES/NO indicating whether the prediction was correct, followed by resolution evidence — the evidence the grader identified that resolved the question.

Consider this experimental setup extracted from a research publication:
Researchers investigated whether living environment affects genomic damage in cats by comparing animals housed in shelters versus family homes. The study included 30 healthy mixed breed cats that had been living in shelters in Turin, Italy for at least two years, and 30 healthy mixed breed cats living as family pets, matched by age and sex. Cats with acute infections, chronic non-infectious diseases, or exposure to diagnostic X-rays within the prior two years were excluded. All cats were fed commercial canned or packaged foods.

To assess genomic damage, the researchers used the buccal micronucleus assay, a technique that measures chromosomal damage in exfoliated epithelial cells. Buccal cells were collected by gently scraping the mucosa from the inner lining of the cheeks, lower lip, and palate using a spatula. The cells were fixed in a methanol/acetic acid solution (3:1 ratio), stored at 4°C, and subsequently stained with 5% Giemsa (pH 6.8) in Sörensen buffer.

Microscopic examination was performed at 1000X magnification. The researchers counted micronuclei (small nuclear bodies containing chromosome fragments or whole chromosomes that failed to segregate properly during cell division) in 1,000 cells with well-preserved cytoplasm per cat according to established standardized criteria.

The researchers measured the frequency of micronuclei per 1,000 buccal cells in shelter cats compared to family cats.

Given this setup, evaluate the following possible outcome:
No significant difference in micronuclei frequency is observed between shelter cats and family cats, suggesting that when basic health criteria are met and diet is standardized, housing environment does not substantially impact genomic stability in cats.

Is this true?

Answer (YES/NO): NO